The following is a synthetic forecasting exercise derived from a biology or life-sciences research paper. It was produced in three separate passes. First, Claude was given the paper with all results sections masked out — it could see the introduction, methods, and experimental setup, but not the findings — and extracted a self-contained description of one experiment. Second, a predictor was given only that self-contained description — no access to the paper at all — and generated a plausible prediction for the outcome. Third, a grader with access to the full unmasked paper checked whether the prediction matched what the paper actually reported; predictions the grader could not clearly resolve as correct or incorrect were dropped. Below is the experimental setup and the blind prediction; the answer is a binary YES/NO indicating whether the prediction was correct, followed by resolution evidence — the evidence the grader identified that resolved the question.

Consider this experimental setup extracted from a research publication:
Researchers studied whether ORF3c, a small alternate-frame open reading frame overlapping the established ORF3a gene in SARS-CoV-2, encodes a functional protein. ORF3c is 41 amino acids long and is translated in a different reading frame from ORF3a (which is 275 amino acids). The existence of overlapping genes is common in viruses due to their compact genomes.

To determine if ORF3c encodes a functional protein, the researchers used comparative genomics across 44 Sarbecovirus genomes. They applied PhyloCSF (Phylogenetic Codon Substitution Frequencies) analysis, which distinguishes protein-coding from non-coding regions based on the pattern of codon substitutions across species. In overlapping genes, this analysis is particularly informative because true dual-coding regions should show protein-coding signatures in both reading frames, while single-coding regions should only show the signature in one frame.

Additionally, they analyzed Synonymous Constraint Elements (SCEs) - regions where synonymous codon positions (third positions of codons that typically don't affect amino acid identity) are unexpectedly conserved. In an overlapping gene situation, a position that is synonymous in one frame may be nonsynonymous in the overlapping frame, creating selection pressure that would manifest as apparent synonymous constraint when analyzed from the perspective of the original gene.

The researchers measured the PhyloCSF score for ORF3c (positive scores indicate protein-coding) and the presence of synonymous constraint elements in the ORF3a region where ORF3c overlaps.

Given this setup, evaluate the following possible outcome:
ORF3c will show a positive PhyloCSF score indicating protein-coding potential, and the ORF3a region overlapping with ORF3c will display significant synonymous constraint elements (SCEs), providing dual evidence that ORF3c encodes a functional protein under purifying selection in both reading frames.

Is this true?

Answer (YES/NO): NO